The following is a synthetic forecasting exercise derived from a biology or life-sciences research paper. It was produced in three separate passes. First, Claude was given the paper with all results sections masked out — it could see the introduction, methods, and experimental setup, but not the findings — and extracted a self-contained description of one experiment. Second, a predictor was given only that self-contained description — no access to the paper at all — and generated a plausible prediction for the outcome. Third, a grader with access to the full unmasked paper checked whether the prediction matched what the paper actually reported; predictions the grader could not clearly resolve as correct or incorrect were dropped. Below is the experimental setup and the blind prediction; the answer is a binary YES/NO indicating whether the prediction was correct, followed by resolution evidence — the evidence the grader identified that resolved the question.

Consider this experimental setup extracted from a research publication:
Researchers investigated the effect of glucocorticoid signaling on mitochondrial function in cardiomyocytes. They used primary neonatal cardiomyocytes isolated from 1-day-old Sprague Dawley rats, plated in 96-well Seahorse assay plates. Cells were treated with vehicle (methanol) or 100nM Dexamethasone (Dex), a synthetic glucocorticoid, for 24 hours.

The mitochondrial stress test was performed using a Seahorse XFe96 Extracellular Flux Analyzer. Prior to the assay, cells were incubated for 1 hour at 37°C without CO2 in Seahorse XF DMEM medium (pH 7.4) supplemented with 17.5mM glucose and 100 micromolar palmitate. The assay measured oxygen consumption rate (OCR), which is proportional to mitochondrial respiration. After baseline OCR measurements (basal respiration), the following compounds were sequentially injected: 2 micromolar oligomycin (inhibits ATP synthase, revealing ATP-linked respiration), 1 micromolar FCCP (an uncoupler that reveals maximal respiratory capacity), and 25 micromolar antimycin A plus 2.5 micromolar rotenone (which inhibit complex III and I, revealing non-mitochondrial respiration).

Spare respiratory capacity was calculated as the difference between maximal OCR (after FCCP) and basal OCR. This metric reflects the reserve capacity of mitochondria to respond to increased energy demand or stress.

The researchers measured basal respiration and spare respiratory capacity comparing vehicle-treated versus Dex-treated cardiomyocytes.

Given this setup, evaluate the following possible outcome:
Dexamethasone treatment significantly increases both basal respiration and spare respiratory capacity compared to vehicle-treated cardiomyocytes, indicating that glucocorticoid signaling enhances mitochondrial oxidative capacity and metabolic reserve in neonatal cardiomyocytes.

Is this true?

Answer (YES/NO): NO